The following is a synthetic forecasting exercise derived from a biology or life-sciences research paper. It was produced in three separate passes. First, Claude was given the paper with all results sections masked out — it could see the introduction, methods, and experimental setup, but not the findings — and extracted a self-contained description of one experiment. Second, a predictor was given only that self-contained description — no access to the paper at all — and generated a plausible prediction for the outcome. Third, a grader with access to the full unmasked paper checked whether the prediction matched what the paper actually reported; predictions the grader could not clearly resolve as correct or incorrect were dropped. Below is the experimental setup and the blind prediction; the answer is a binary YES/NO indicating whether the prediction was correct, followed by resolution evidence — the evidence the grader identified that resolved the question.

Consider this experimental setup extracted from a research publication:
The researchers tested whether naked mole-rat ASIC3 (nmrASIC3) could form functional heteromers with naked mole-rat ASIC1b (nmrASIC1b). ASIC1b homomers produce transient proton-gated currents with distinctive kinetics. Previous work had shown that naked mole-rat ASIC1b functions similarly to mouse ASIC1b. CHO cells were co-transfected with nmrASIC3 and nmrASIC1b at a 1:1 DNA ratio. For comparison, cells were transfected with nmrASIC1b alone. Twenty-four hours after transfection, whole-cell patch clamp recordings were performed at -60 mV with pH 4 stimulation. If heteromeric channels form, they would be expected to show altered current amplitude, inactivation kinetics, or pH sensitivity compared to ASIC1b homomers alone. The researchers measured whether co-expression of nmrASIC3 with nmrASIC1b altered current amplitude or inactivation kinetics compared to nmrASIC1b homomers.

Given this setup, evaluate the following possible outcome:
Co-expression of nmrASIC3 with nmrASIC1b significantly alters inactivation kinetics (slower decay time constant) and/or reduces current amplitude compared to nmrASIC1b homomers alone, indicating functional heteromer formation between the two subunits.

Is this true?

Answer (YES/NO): NO